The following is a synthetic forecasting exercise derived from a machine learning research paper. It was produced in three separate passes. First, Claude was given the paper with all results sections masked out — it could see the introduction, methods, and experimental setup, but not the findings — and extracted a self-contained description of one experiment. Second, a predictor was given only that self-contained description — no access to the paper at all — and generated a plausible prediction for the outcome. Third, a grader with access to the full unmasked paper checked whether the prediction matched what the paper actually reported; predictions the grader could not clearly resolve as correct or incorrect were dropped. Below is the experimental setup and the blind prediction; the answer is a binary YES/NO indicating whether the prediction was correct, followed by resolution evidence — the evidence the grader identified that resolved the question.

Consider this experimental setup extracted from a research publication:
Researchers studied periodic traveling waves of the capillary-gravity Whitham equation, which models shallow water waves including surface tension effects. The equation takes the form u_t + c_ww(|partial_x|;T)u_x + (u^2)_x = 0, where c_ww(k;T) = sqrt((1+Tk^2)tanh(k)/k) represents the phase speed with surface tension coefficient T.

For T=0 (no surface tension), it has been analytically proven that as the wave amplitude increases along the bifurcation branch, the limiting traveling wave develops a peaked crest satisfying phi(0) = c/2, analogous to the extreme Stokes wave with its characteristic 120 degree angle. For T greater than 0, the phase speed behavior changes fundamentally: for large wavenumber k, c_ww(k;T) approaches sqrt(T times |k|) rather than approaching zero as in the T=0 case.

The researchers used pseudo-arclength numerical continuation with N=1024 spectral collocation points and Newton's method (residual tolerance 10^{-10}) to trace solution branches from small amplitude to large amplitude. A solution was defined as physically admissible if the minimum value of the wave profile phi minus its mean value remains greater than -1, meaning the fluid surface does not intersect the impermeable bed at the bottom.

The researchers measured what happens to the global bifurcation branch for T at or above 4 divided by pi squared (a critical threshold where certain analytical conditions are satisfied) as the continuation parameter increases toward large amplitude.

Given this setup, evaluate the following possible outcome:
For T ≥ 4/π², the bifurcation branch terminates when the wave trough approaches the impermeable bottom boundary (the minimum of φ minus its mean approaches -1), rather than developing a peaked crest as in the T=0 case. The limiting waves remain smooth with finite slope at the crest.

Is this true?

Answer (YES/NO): YES